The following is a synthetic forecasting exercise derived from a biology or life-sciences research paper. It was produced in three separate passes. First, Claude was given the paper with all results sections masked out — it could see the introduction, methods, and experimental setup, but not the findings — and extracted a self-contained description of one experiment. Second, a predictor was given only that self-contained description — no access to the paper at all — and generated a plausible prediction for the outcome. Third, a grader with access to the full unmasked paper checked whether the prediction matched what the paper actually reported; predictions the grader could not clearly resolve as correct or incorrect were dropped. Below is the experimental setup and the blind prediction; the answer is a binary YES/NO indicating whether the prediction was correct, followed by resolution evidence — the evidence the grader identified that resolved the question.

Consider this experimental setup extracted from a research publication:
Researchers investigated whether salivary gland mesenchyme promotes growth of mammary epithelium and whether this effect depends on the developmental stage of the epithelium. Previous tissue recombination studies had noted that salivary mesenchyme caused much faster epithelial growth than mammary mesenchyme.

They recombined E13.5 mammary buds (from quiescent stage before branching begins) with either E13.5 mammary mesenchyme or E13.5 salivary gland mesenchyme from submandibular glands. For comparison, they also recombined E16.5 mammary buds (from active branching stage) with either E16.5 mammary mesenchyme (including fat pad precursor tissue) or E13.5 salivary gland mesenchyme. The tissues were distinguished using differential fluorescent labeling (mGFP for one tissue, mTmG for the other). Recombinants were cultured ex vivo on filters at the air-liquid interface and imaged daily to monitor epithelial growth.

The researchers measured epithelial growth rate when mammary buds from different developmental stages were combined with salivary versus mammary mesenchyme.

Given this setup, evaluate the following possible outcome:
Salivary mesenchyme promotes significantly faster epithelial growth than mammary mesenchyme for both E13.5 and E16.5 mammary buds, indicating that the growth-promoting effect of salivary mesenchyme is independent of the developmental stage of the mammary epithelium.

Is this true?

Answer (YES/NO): NO